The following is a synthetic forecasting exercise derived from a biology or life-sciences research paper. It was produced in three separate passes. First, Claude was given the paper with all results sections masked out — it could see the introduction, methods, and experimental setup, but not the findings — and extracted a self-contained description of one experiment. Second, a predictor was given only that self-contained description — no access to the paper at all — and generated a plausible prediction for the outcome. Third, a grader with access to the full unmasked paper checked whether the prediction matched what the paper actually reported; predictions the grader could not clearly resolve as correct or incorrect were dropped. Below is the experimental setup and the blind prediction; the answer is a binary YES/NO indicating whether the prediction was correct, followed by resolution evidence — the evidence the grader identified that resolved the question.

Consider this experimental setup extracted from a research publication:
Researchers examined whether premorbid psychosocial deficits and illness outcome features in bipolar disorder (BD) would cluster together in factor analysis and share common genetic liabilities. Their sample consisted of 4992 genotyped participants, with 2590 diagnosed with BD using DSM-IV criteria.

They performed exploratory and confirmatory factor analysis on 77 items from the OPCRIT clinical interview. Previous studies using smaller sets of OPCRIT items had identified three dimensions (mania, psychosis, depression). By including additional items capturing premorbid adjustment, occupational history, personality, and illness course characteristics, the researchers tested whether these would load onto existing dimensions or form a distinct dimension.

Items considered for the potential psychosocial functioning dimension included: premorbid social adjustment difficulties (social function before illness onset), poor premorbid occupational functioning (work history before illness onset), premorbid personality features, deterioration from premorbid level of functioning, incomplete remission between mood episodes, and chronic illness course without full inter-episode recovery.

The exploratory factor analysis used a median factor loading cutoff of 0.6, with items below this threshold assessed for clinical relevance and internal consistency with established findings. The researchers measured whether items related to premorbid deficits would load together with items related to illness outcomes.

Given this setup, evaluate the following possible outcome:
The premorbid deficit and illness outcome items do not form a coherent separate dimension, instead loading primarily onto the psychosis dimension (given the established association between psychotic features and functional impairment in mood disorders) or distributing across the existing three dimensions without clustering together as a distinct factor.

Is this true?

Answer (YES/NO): NO